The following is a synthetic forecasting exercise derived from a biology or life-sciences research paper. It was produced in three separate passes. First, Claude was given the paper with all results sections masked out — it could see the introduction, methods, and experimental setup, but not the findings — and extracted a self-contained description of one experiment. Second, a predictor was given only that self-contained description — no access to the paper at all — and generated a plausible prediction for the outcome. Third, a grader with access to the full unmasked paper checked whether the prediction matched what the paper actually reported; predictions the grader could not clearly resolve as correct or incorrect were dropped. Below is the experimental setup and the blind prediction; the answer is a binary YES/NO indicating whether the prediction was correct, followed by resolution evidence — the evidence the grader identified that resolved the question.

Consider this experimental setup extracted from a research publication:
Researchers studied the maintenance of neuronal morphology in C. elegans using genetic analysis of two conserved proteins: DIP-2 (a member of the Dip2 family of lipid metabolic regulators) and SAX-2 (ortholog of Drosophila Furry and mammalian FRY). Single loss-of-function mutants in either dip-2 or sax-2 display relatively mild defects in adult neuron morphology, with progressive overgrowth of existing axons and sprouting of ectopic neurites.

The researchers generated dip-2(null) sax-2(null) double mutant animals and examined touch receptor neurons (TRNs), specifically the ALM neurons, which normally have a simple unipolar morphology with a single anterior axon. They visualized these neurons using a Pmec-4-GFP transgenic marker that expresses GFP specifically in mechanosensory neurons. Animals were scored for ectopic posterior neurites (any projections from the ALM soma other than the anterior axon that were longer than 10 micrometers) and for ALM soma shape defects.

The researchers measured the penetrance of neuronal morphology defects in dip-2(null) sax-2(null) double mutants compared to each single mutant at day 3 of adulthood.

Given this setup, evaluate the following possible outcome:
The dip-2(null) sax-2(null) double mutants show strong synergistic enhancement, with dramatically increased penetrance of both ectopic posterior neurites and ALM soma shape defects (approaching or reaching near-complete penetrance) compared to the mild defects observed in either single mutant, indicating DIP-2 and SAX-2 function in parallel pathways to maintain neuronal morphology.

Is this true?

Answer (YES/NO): YES